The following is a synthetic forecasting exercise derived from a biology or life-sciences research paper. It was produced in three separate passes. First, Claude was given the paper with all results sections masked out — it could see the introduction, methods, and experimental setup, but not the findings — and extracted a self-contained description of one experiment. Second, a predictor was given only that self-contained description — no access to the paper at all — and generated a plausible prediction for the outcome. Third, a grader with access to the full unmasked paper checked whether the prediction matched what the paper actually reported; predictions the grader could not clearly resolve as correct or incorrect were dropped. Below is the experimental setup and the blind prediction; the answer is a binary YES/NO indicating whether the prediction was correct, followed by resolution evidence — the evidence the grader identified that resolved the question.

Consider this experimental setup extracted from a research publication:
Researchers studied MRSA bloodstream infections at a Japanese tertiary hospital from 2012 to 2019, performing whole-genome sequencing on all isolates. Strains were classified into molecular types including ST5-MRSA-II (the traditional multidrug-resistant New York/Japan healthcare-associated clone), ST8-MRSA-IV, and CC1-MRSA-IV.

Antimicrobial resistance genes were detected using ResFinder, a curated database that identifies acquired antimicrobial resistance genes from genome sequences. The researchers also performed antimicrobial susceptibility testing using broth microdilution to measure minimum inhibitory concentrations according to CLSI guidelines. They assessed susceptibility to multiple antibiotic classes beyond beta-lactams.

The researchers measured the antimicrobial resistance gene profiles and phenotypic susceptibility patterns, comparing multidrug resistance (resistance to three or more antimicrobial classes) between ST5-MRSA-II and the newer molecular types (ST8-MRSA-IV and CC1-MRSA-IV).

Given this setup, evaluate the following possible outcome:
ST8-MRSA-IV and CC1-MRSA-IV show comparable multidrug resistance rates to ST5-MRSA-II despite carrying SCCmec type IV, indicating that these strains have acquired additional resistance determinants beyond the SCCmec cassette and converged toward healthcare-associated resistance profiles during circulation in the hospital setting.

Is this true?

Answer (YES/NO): NO